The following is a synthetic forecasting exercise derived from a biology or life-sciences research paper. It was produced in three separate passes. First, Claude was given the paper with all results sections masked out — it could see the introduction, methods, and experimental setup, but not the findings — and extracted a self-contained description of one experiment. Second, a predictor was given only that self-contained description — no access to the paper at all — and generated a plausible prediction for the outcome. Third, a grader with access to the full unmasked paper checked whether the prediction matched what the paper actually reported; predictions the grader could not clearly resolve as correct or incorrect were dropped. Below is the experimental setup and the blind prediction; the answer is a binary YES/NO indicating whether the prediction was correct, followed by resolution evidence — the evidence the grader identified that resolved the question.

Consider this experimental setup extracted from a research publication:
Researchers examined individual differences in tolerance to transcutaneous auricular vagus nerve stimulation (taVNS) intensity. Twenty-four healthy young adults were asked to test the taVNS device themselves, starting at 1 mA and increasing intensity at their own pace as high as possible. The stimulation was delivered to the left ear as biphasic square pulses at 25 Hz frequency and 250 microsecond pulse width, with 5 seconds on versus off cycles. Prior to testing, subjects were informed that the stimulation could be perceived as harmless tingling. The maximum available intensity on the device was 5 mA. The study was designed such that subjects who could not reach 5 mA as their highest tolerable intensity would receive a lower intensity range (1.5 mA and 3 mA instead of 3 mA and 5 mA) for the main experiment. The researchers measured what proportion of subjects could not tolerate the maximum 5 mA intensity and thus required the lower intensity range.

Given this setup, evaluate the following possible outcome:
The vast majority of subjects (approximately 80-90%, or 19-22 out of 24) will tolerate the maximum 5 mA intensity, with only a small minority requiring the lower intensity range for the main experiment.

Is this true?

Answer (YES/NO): NO